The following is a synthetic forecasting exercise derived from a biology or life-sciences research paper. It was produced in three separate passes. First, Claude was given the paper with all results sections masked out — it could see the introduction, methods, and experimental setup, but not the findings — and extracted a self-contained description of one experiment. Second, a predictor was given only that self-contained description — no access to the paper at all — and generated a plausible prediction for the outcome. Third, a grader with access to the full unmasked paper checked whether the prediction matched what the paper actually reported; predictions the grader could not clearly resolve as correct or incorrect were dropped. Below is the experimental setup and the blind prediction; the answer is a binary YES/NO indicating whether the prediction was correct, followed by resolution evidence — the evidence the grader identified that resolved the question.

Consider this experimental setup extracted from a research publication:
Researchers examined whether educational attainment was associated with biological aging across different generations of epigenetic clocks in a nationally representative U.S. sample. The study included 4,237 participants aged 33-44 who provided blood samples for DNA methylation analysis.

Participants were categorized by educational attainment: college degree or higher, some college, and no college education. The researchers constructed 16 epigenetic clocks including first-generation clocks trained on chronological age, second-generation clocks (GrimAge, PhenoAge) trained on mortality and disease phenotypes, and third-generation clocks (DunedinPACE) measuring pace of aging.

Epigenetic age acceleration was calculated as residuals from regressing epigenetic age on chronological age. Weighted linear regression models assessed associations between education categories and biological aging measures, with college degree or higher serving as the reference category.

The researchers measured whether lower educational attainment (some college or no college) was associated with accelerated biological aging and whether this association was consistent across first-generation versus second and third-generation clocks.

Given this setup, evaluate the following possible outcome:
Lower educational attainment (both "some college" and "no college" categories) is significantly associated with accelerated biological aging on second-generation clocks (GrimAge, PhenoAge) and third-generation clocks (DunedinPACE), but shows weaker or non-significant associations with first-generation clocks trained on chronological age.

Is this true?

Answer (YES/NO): YES